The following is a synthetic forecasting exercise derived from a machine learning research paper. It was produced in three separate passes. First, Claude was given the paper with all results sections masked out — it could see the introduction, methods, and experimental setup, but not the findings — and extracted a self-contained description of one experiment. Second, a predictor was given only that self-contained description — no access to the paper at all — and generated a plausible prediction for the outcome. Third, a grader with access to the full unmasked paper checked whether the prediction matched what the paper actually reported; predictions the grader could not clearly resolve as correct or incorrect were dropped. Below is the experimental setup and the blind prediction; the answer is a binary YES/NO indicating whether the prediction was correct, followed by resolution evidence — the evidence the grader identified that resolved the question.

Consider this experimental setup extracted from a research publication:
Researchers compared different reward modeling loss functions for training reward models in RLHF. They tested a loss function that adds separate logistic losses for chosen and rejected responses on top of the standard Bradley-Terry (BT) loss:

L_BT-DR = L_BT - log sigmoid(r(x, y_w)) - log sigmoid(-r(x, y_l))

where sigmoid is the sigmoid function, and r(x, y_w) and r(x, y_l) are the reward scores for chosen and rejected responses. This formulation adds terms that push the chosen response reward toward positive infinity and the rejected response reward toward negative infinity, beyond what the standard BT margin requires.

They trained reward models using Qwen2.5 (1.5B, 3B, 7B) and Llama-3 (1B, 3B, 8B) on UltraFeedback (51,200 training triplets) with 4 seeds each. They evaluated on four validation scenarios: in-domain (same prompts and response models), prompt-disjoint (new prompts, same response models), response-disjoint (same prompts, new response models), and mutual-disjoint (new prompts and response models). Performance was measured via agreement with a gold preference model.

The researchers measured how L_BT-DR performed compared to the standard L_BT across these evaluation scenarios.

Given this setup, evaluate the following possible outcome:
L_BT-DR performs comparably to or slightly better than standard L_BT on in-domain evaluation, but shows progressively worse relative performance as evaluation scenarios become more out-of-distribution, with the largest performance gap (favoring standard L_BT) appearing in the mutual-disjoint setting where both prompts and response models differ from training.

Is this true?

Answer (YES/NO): NO